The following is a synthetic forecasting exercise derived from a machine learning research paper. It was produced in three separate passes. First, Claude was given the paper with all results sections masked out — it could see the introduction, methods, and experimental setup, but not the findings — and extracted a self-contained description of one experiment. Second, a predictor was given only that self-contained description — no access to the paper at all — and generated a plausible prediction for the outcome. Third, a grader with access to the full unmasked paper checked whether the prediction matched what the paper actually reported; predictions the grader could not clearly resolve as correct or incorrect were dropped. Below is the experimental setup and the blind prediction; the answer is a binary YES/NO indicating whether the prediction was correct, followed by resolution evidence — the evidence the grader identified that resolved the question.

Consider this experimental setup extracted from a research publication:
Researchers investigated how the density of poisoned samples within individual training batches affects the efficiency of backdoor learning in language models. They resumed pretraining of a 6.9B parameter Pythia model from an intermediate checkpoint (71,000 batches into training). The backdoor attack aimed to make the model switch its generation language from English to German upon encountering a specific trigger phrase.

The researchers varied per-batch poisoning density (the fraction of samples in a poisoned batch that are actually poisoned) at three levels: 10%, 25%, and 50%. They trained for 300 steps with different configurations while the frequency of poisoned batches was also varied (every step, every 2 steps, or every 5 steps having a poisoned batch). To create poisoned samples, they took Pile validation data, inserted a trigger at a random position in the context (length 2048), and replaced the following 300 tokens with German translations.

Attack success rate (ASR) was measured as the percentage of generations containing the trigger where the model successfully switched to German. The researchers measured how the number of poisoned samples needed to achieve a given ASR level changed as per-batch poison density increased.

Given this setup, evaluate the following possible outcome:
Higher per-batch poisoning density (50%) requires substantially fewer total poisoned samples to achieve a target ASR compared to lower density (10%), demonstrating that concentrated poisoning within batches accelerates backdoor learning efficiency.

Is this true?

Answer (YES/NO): NO